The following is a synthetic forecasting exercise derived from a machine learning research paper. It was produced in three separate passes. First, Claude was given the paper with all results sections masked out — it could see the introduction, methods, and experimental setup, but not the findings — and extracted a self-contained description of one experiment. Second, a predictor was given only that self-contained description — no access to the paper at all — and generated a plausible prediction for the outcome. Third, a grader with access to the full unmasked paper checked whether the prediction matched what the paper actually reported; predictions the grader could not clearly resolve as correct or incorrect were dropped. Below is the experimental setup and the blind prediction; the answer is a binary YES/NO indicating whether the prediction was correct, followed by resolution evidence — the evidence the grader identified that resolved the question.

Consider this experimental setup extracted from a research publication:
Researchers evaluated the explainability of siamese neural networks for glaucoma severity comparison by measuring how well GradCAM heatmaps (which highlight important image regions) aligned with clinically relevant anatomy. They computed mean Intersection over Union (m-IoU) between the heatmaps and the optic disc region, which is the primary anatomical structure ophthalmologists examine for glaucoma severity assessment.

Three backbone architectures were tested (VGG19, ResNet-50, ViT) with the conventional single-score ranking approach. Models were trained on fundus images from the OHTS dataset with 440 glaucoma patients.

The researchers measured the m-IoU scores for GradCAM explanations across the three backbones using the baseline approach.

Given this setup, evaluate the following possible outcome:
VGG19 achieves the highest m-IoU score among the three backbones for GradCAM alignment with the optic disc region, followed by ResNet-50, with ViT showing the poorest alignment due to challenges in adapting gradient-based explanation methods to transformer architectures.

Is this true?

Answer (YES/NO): NO